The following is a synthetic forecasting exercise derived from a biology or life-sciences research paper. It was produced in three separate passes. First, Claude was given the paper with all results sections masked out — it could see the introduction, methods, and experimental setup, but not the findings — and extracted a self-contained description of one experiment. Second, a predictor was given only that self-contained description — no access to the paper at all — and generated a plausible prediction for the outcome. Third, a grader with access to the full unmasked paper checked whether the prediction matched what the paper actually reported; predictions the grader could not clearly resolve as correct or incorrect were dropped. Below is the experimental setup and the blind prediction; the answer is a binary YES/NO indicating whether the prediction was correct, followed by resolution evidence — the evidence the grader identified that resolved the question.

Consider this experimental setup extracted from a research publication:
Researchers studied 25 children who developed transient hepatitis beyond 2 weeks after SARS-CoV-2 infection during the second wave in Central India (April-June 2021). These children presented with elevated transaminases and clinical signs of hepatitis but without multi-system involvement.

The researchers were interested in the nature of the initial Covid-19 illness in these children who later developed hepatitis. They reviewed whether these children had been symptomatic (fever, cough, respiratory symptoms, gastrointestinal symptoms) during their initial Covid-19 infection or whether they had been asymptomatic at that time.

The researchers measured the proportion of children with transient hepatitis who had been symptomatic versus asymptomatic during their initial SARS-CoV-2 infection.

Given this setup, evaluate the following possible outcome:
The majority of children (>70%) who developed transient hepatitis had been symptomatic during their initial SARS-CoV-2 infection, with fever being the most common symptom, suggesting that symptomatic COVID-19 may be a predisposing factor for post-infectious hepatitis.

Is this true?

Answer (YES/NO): NO